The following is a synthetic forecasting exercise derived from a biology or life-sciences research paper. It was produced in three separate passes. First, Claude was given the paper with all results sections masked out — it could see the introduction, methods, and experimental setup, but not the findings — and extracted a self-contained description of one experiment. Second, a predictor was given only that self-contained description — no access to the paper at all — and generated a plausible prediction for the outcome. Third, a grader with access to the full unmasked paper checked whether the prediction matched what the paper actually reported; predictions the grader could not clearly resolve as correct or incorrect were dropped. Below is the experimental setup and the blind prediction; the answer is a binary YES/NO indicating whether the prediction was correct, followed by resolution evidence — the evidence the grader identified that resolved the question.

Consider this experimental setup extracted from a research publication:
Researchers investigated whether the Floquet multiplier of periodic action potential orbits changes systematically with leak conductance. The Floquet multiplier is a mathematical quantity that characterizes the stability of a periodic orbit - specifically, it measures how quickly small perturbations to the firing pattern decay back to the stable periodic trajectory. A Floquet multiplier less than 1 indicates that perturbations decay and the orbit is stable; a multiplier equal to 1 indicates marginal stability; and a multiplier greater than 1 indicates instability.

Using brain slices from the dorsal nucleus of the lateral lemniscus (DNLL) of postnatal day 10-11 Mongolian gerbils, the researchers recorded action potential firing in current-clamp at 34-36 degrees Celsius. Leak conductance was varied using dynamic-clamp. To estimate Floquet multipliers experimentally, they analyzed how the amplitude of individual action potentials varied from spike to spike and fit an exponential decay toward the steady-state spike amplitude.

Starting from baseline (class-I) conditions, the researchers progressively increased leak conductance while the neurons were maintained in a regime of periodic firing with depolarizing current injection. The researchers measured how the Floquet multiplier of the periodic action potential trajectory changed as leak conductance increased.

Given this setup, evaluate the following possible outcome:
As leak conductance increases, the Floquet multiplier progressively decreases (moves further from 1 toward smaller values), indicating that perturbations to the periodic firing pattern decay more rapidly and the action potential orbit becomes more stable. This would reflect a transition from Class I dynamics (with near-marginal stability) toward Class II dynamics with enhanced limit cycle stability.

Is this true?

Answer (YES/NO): NO